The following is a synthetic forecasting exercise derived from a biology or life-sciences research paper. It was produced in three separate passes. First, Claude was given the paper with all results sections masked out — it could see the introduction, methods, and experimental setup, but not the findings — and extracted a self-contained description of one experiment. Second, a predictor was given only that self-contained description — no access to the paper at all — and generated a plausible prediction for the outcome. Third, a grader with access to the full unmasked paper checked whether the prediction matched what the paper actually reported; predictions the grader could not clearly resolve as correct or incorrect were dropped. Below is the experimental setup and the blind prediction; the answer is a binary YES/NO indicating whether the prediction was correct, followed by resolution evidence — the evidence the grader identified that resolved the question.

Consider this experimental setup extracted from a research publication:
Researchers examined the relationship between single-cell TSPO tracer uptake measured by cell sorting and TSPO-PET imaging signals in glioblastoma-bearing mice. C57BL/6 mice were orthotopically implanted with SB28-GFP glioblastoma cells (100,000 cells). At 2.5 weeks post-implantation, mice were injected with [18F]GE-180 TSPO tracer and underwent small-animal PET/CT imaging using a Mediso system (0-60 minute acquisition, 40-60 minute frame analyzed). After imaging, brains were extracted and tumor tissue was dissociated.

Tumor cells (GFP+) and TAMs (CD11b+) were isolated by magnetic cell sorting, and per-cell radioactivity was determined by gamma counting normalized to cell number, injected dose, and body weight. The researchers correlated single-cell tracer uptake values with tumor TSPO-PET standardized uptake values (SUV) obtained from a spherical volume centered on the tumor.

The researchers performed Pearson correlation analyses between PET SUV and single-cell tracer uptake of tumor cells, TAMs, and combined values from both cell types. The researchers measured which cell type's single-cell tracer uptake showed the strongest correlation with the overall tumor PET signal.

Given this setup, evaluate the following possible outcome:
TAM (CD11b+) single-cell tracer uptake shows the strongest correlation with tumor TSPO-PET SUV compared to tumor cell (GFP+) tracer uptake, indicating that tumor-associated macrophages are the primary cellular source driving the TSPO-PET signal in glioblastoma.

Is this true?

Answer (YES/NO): NO